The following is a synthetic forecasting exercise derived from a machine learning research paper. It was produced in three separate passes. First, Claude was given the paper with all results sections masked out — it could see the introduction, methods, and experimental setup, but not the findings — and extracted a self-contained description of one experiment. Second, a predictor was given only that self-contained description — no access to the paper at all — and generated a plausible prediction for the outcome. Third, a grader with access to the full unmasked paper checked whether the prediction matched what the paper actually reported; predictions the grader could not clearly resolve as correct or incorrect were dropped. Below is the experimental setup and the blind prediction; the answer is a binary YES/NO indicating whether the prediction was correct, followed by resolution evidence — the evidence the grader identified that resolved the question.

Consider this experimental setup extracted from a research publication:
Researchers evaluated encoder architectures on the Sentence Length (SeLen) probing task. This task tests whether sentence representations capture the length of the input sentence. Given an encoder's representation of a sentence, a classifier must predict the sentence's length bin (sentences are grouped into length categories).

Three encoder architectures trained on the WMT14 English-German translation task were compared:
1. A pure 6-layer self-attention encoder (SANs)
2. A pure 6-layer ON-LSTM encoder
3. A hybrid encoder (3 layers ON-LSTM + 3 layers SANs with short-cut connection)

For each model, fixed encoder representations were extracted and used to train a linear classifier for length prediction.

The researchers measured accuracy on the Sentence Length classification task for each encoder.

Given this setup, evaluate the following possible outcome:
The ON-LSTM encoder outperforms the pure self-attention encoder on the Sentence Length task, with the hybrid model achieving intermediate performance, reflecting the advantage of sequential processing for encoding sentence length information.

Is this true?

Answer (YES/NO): NO